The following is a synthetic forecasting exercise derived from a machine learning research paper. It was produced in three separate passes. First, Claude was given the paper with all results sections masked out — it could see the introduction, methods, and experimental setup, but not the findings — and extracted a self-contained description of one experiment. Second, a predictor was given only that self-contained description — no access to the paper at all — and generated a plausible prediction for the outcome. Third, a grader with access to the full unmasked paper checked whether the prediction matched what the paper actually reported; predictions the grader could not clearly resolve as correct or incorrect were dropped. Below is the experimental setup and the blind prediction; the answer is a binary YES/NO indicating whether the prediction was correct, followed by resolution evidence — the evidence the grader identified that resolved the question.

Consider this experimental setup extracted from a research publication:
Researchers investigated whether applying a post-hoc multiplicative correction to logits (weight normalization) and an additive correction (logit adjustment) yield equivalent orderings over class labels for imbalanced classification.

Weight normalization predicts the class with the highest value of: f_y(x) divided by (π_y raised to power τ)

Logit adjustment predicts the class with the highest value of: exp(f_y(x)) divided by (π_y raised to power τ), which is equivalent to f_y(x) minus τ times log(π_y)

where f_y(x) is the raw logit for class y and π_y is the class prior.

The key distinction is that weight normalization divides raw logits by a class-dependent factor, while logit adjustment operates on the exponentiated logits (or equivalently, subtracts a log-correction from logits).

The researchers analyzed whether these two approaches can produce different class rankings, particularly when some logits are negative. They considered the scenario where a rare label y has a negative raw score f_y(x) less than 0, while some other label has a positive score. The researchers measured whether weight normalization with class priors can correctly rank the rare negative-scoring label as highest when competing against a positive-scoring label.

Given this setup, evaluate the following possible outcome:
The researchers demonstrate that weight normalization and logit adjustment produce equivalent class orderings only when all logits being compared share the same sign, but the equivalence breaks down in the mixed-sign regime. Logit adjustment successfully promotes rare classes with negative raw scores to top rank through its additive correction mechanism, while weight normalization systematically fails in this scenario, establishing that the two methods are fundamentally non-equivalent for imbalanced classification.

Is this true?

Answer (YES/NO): NO